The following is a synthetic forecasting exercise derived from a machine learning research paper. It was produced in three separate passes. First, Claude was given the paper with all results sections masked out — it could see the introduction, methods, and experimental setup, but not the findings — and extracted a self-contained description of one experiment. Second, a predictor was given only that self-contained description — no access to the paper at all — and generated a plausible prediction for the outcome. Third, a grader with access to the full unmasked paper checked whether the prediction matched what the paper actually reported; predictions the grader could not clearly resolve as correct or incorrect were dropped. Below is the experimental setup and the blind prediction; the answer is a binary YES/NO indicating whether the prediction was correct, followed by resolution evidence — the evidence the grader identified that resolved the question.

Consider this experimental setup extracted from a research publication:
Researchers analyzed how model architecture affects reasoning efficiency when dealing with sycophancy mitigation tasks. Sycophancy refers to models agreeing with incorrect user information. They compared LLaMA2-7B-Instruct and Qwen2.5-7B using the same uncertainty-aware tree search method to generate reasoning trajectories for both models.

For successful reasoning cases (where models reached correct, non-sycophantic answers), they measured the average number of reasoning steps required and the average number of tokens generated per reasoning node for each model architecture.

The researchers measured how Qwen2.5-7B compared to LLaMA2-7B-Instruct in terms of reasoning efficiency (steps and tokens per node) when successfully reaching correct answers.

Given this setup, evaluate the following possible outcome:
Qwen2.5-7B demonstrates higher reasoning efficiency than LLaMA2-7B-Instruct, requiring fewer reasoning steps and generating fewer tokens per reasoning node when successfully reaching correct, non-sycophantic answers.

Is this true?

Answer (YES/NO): YES